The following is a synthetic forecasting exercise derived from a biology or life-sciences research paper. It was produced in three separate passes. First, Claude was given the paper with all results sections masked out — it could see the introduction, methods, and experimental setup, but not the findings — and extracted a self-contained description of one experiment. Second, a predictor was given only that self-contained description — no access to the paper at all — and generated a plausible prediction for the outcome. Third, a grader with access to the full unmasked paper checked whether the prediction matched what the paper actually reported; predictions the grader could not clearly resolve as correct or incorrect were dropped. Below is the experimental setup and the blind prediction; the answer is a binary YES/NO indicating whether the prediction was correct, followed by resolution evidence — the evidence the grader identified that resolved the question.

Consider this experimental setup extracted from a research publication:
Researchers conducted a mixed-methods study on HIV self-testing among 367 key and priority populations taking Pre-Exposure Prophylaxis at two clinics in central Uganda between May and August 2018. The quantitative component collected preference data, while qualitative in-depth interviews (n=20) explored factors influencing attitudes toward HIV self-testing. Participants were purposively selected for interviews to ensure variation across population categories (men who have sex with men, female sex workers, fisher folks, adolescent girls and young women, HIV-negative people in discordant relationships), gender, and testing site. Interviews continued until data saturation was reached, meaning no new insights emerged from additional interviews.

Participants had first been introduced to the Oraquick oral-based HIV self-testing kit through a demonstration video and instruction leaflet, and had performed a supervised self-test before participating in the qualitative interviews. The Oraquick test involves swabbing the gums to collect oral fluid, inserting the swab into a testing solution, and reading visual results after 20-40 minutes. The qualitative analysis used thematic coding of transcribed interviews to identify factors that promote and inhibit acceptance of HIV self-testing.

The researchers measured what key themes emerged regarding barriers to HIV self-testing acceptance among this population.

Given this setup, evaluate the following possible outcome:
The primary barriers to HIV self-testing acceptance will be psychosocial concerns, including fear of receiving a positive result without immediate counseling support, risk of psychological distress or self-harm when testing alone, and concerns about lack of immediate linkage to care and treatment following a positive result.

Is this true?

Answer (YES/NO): NO